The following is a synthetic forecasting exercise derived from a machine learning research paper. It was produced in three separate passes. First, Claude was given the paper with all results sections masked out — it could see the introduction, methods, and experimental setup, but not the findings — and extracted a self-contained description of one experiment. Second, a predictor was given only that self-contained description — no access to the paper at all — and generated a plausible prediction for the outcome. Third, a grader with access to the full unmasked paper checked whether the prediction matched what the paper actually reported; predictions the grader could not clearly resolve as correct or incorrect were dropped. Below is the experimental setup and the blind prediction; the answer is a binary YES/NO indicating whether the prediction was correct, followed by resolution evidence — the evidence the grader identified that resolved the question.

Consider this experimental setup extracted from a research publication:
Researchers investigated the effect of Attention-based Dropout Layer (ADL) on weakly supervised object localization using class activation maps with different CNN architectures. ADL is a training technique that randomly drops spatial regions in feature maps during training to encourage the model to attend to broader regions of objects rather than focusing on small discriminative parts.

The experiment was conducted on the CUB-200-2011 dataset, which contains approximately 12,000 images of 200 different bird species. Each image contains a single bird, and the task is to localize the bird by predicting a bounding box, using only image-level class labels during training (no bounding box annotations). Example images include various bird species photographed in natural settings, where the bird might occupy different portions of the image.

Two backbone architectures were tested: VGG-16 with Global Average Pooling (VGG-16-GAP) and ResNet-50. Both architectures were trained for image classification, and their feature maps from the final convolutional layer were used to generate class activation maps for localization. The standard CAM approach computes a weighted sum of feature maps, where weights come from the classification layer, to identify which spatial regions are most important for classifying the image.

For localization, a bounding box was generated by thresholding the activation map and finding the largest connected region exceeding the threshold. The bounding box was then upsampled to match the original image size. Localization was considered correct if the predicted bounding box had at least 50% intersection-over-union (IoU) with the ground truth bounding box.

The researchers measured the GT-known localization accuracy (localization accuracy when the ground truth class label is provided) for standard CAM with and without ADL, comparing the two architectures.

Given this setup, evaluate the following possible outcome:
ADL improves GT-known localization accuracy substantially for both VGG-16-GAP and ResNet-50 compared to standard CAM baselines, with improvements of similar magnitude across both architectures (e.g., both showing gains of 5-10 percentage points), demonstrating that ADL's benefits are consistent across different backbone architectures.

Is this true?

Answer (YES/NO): NO